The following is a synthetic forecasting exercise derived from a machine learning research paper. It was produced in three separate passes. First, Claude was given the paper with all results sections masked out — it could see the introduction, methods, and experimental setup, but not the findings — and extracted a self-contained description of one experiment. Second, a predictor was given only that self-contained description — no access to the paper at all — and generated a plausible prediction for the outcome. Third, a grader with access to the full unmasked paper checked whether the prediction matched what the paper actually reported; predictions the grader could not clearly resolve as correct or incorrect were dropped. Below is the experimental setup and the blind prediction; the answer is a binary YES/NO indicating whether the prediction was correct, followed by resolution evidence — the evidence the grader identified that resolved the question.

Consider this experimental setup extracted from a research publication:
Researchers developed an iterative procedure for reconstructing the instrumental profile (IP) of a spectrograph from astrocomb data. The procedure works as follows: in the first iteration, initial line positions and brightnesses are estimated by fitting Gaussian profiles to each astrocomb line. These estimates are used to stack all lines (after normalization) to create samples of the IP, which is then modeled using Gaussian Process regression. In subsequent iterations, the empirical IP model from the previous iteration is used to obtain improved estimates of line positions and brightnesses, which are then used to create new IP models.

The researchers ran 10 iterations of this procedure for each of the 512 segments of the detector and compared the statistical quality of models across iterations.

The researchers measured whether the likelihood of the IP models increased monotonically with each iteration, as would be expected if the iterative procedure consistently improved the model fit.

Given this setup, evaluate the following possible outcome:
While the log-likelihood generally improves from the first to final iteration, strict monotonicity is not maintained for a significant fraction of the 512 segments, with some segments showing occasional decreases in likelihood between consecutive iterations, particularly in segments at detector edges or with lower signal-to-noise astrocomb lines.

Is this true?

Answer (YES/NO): NO